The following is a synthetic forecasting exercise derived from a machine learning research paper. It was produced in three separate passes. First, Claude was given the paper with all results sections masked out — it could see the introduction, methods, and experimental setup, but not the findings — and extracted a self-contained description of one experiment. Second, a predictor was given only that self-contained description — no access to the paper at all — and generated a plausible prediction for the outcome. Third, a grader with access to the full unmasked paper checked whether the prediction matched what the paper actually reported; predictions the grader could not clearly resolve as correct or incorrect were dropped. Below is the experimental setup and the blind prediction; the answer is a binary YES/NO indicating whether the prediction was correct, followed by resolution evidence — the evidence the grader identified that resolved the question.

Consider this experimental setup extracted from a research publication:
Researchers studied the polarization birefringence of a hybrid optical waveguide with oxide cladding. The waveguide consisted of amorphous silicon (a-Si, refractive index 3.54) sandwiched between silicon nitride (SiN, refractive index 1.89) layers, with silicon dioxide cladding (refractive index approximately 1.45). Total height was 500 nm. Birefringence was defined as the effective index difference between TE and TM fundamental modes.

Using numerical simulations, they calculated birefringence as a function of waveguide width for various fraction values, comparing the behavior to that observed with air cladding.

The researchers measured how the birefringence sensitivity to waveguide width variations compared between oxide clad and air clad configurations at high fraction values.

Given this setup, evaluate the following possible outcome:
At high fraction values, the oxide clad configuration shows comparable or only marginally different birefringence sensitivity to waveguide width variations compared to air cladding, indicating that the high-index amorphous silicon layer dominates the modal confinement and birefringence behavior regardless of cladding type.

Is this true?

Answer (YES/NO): NO